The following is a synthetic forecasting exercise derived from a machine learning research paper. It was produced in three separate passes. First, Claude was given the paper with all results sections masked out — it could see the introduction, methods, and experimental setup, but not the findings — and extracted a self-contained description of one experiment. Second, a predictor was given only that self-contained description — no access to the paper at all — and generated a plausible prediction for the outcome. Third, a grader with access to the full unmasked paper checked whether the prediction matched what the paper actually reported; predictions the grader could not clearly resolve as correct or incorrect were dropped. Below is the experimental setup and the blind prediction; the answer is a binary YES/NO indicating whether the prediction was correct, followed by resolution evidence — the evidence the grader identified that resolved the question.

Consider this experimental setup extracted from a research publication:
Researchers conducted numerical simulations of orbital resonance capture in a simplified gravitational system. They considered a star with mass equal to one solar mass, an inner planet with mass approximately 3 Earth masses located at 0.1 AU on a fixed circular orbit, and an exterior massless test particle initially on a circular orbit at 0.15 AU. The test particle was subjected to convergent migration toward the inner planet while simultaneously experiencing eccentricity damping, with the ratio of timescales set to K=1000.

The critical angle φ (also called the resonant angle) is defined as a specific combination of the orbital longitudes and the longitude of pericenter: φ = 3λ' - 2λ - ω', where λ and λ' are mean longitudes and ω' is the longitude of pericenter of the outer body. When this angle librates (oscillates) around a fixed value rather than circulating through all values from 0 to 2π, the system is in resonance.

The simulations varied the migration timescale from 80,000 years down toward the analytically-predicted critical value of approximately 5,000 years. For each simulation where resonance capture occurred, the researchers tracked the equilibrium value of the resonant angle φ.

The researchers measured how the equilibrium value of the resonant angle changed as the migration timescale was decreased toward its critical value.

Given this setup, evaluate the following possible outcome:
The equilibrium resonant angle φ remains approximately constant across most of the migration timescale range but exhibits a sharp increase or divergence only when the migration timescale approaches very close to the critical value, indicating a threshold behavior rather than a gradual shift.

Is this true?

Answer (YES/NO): NO